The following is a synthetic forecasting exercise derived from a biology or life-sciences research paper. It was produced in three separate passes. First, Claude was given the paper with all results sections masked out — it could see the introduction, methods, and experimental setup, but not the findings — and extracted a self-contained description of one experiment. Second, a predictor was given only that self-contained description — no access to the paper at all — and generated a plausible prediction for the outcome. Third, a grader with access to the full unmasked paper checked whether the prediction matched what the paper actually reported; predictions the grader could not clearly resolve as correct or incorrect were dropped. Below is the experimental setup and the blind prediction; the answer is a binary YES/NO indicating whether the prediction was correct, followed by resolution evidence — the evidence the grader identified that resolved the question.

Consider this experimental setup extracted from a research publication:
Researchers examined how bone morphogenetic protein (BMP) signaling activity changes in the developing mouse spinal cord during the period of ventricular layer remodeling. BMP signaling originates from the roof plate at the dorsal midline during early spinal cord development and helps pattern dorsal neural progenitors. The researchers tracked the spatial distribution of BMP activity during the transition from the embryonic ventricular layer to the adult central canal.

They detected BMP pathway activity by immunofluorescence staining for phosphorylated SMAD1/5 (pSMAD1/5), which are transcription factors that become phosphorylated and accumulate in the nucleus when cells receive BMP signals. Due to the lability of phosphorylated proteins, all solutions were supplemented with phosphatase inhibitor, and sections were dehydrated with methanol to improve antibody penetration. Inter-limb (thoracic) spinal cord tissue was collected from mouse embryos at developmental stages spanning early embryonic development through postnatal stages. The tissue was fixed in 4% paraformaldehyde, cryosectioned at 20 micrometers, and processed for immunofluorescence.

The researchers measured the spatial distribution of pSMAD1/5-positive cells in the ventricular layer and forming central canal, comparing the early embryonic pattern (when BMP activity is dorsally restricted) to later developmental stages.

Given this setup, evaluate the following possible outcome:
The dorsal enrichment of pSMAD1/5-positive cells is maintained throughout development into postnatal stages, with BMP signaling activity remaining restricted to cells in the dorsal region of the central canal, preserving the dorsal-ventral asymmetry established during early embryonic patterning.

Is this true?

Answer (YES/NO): NO